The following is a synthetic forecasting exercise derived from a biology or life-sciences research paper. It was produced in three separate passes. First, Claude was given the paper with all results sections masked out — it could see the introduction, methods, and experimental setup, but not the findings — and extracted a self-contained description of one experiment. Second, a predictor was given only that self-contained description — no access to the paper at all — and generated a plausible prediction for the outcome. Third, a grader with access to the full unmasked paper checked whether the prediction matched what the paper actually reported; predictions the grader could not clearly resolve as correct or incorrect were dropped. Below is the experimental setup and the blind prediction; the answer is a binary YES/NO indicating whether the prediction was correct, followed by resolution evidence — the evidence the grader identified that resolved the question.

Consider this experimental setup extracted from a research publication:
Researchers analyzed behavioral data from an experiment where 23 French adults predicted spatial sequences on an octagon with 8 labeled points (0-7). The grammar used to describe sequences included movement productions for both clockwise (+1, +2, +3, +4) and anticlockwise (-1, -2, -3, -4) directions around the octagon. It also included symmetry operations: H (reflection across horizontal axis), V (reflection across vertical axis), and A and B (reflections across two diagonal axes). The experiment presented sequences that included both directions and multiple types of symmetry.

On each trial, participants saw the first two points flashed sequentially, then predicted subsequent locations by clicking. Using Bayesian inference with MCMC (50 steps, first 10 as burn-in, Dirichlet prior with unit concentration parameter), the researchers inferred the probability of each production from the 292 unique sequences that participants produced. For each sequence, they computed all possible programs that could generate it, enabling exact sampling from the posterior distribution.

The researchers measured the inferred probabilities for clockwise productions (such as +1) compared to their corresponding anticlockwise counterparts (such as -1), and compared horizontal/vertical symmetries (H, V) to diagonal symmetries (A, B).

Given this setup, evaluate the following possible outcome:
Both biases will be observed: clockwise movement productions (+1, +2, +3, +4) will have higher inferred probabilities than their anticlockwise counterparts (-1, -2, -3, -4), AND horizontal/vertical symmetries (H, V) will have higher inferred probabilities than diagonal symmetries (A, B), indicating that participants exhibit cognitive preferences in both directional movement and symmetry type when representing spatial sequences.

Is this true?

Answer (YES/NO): NO